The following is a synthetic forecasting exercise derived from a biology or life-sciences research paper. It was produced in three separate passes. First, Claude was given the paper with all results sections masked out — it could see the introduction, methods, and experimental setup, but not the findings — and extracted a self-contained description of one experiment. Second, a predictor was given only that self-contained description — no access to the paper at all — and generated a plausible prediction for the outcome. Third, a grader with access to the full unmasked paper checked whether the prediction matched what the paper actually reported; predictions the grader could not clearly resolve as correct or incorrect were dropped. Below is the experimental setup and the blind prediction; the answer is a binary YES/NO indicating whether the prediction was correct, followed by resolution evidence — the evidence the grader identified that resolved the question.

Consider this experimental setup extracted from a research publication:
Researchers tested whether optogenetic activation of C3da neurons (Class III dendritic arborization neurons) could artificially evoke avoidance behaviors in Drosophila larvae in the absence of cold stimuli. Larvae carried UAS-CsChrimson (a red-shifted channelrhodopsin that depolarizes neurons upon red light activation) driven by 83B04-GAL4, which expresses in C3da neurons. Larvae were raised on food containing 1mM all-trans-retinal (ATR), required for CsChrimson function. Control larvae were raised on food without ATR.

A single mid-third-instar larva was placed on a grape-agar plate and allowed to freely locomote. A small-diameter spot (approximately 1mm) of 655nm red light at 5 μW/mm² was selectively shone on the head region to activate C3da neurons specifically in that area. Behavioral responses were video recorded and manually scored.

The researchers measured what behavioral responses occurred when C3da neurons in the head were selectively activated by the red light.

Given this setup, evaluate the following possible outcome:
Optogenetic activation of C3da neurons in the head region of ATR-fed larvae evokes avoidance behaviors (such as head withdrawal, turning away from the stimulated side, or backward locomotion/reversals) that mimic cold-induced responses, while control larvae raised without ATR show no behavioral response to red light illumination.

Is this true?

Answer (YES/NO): YES